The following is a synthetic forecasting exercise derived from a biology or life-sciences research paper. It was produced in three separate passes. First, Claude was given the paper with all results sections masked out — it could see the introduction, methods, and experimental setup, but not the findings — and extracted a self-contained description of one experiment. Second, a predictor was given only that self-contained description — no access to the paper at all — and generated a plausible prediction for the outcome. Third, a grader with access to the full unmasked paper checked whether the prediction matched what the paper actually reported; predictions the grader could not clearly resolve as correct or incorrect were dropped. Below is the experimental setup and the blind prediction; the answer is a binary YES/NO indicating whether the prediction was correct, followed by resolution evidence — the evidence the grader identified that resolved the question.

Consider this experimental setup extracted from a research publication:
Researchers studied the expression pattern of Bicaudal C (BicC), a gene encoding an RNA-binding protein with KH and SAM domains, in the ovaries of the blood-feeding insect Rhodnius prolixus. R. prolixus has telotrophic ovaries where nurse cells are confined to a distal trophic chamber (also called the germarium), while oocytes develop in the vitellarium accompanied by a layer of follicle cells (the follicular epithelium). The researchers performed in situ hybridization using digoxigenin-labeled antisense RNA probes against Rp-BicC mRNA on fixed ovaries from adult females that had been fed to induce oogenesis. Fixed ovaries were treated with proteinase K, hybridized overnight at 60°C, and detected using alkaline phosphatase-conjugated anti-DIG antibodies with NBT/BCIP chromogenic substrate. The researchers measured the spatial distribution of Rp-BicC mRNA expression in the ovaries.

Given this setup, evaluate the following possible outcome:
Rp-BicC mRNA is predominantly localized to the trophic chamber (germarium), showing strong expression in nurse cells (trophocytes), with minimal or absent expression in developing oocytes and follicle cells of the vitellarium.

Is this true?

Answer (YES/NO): NO